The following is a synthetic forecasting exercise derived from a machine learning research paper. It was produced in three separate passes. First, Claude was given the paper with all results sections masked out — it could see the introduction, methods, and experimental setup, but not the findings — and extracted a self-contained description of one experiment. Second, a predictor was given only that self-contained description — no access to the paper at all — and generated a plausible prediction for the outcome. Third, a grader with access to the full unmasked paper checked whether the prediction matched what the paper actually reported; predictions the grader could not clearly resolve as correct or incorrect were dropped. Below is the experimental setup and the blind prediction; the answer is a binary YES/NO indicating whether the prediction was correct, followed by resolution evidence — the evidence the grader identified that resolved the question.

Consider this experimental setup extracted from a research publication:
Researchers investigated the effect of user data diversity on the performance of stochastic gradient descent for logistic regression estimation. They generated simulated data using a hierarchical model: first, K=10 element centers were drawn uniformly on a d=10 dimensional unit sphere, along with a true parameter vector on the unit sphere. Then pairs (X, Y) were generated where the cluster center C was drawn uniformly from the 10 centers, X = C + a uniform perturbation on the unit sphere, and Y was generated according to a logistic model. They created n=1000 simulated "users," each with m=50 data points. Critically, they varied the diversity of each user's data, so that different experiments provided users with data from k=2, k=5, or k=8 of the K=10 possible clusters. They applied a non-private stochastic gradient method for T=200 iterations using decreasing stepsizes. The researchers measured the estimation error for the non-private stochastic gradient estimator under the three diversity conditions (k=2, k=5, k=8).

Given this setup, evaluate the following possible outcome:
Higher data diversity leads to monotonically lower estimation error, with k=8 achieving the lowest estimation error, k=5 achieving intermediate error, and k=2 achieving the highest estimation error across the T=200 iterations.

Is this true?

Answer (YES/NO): YES